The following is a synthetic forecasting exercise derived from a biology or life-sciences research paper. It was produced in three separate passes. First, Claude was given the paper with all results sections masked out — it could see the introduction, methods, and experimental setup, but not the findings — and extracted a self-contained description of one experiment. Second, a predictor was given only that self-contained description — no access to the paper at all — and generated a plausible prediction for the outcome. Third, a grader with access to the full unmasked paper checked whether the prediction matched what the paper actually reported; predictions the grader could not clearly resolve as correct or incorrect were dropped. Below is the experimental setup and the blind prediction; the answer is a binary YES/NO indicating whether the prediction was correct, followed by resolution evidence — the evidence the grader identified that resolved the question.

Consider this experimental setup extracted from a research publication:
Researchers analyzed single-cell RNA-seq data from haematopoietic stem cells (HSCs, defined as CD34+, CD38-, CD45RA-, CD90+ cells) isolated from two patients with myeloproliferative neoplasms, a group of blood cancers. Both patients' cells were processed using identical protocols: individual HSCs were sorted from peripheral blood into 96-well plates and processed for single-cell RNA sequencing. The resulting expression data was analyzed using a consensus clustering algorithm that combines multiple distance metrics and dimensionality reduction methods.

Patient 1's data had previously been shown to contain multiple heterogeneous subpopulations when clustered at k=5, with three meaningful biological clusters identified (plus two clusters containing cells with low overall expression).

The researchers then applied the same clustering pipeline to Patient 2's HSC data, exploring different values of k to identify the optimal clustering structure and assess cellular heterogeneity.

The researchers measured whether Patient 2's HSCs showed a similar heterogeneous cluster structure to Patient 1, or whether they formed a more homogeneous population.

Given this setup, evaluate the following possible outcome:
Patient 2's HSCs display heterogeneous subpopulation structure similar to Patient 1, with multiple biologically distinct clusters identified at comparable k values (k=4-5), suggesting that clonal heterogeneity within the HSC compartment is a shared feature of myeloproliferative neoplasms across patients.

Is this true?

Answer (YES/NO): NO